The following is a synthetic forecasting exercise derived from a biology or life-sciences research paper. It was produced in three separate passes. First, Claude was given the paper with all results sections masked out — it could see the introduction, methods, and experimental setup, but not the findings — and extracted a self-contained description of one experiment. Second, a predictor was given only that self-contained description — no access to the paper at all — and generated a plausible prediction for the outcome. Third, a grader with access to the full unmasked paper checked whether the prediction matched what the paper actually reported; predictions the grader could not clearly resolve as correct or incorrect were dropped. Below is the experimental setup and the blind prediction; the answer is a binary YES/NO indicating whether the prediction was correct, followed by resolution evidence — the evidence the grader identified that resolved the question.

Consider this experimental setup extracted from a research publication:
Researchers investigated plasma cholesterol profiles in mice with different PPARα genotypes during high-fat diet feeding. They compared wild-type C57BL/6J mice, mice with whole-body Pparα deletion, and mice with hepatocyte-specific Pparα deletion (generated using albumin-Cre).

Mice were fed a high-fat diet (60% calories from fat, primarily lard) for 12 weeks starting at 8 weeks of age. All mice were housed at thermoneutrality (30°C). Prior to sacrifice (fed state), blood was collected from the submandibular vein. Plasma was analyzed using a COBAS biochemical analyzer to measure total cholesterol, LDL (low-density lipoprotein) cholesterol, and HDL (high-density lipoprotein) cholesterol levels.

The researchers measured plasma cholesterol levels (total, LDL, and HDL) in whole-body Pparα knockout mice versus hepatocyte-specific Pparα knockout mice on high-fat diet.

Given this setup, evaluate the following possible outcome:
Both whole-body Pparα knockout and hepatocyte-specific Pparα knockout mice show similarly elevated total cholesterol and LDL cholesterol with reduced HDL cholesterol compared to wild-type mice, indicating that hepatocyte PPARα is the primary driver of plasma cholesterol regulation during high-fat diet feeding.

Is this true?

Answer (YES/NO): NO